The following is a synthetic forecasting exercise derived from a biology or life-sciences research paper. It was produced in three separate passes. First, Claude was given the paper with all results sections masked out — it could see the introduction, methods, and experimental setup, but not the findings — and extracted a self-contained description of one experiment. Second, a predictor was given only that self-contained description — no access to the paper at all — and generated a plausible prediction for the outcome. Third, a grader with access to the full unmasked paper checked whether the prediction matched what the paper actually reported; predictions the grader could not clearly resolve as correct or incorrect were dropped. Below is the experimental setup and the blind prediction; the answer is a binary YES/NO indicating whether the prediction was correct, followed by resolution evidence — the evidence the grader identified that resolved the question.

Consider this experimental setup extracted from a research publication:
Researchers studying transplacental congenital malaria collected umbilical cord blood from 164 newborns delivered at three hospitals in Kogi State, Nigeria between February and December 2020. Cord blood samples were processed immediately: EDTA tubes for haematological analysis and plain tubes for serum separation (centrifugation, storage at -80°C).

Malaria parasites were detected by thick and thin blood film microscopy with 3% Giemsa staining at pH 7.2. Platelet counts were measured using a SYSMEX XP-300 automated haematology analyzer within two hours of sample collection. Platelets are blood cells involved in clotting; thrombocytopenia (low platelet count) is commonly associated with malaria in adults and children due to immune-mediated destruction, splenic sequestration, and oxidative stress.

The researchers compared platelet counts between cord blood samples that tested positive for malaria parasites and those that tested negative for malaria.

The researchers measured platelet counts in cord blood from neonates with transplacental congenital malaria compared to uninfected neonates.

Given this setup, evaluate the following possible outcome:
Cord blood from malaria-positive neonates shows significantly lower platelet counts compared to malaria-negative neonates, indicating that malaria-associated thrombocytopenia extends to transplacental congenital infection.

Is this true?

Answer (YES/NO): YES